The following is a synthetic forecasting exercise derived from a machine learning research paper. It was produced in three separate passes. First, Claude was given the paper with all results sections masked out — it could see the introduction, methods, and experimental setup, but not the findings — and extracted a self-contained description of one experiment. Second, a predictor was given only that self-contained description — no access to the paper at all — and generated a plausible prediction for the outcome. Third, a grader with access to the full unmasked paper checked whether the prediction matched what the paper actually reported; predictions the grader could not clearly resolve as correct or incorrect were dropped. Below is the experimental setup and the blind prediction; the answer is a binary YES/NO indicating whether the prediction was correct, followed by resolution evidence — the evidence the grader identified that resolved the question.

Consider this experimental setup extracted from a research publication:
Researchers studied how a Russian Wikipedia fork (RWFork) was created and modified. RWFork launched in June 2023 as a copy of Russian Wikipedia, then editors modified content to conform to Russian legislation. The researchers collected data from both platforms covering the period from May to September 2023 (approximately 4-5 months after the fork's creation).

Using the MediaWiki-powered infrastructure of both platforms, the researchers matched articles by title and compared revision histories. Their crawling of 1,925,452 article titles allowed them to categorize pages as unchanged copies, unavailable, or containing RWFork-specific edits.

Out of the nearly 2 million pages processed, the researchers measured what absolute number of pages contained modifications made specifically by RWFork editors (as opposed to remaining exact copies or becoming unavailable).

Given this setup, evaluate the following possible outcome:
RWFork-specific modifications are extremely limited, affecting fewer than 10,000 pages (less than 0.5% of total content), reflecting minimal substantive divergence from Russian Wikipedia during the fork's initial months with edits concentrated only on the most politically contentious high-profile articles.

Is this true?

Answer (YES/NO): NO